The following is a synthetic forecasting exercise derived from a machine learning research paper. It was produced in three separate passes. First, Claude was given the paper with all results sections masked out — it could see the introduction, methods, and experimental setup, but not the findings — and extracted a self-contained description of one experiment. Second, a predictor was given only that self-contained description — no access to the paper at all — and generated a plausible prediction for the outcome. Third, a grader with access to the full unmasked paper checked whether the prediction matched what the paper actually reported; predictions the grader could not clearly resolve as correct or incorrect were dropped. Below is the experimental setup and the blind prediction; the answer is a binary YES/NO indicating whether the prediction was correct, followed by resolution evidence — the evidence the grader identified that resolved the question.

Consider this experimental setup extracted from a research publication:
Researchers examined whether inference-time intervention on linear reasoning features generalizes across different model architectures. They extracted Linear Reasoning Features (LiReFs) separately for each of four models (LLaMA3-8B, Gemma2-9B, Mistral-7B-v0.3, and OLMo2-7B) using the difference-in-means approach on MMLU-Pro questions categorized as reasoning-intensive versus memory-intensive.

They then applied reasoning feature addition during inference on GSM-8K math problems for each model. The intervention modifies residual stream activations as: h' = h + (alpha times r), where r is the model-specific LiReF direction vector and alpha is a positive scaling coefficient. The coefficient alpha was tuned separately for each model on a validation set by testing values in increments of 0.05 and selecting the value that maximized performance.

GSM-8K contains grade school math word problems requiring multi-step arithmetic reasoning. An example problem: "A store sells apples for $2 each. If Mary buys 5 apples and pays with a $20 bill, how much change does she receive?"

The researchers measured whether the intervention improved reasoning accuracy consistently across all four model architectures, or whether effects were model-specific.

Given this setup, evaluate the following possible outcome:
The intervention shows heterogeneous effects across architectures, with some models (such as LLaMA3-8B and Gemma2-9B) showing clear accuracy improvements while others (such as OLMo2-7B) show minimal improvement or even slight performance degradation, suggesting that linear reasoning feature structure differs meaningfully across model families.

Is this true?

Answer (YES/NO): NO